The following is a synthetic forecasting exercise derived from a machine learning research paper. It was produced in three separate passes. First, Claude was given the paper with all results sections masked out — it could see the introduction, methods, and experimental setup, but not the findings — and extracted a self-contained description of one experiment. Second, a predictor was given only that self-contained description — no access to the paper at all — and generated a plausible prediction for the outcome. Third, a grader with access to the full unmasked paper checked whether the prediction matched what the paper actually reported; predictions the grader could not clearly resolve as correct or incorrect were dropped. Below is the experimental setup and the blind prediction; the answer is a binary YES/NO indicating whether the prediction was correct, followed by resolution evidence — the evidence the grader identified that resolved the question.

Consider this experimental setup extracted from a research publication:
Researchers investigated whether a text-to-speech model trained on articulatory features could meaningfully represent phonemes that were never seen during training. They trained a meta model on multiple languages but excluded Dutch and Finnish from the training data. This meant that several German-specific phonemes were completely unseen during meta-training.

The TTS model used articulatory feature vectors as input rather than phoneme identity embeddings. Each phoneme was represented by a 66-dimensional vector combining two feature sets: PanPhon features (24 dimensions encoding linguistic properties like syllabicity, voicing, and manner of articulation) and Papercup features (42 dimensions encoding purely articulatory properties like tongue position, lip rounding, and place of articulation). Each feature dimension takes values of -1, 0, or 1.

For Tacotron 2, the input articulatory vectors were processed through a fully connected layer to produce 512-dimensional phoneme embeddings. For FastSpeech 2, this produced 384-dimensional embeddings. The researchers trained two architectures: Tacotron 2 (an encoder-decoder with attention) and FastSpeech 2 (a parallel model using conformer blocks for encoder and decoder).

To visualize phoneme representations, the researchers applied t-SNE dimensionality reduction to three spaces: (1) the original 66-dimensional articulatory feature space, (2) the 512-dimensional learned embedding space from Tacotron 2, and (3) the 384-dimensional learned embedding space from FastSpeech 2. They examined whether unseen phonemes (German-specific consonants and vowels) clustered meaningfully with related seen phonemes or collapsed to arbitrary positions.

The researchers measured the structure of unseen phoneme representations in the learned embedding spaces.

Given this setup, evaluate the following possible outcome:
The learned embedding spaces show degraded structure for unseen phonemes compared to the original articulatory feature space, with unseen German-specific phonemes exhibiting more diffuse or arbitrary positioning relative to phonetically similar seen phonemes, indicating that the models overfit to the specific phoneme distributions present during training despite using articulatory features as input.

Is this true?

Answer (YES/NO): NO